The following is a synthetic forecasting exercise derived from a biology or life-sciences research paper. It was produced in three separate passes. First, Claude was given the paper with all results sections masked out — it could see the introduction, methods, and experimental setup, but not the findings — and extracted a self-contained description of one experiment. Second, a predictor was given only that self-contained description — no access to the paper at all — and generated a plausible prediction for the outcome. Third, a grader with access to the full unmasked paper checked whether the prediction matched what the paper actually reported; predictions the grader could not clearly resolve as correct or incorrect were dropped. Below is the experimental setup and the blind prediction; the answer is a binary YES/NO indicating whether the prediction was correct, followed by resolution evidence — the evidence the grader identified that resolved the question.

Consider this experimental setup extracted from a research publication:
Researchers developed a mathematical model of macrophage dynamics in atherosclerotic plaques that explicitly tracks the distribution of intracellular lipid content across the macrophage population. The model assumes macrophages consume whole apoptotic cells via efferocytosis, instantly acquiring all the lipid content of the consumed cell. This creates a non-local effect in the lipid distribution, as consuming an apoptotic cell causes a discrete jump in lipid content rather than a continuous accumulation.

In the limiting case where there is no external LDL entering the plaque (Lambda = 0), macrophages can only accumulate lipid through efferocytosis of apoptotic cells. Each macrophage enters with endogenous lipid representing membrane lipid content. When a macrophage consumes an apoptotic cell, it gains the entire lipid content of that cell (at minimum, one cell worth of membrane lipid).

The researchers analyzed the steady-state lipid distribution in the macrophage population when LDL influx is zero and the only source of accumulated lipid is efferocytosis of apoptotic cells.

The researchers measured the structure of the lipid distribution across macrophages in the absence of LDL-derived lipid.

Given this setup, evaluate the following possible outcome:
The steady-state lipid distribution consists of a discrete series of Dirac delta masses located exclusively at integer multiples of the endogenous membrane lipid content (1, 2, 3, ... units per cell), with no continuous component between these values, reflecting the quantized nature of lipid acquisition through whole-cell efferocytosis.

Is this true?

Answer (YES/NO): YES